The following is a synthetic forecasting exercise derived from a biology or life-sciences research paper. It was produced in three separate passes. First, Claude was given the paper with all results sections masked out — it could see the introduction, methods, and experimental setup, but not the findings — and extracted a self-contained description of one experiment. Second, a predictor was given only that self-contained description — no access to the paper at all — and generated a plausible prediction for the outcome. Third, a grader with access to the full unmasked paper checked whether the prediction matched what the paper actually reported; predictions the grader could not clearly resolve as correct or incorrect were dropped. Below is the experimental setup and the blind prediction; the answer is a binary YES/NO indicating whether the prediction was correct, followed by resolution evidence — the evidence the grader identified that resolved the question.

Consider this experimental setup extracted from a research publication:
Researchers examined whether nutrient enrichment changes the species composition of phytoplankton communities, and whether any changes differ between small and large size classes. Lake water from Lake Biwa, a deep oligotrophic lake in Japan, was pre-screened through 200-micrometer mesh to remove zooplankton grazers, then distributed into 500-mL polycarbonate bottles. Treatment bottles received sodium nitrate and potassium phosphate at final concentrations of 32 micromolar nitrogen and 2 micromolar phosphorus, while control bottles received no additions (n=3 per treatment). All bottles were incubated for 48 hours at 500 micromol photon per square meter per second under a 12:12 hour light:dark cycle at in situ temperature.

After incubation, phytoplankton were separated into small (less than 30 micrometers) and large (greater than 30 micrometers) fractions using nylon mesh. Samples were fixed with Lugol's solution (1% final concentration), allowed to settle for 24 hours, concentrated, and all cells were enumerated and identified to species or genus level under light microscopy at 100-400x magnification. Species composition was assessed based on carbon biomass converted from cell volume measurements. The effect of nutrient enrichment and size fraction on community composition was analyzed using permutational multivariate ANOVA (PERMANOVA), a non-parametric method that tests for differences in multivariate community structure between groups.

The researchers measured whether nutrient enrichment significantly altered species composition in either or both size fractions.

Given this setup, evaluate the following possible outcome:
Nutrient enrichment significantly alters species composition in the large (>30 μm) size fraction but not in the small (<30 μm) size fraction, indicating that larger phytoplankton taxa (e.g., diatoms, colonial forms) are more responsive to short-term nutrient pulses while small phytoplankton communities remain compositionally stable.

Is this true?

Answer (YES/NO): NO